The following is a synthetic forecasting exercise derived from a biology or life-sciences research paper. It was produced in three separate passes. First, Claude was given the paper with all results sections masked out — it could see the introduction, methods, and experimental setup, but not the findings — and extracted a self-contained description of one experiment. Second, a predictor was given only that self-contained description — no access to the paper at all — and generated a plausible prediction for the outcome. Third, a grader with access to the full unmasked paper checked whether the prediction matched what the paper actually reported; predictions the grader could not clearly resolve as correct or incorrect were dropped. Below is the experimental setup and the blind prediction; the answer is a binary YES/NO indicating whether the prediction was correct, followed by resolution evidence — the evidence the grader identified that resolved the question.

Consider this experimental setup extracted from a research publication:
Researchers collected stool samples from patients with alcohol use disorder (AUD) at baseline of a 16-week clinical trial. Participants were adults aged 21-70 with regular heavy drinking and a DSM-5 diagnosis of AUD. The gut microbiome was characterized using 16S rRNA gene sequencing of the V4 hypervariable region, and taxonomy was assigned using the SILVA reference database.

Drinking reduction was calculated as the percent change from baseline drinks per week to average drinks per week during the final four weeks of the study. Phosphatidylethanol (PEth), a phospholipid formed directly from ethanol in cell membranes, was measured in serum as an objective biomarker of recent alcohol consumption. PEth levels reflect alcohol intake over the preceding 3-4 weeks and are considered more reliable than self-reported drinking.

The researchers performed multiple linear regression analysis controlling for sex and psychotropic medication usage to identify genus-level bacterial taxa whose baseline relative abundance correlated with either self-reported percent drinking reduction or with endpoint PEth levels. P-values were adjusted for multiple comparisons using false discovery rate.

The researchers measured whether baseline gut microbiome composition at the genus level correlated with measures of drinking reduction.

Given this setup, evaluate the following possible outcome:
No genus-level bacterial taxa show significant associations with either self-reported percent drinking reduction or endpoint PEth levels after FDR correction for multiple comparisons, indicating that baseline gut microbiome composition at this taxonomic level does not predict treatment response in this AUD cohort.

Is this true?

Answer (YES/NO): NO